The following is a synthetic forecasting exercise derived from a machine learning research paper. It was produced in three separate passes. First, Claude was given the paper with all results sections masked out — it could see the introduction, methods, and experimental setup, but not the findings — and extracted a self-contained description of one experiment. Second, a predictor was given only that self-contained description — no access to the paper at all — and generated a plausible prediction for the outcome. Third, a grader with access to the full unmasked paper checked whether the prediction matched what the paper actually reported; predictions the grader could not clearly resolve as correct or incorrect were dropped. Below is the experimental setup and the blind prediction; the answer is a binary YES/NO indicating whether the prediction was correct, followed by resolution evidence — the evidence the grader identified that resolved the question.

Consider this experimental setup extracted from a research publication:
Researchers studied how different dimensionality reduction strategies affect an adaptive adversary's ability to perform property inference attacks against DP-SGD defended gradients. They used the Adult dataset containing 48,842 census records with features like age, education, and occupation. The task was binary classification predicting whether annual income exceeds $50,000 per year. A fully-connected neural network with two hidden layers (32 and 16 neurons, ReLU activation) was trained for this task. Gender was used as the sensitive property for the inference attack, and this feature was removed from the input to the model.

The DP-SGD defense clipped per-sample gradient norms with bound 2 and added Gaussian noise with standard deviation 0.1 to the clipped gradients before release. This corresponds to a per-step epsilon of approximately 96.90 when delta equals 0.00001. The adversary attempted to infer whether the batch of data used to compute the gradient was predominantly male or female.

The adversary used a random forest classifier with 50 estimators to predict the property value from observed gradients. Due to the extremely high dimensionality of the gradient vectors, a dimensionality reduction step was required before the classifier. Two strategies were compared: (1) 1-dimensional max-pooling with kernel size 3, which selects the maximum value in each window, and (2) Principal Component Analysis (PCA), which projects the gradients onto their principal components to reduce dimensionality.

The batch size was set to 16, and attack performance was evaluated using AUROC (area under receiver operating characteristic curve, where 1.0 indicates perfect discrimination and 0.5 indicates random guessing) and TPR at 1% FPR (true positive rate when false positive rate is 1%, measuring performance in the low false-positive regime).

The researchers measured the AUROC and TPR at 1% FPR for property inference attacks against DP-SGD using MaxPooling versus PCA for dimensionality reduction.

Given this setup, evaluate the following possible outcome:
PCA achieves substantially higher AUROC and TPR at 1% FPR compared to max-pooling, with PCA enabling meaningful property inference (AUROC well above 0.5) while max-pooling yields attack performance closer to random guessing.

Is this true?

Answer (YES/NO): YES